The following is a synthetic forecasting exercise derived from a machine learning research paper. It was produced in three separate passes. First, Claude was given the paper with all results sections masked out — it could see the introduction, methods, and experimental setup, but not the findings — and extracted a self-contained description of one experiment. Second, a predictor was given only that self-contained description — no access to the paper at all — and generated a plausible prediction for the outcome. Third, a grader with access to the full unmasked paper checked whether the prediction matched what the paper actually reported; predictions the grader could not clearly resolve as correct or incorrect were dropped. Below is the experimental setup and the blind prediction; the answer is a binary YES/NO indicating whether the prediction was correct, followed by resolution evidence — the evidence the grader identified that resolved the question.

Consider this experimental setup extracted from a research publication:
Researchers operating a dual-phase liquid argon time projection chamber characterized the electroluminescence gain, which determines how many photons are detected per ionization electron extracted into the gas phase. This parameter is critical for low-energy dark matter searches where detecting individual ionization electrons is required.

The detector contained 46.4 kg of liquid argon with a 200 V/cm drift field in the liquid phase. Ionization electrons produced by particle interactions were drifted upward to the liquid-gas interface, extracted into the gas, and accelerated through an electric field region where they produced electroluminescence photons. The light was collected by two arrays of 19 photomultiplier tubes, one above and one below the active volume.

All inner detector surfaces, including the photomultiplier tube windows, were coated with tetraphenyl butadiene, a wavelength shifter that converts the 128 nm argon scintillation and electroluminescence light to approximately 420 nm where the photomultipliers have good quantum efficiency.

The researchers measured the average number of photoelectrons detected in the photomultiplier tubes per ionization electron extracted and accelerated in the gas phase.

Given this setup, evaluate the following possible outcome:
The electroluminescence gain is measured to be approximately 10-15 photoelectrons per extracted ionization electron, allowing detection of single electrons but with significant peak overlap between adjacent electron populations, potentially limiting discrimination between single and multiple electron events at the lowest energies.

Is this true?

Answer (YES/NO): NO